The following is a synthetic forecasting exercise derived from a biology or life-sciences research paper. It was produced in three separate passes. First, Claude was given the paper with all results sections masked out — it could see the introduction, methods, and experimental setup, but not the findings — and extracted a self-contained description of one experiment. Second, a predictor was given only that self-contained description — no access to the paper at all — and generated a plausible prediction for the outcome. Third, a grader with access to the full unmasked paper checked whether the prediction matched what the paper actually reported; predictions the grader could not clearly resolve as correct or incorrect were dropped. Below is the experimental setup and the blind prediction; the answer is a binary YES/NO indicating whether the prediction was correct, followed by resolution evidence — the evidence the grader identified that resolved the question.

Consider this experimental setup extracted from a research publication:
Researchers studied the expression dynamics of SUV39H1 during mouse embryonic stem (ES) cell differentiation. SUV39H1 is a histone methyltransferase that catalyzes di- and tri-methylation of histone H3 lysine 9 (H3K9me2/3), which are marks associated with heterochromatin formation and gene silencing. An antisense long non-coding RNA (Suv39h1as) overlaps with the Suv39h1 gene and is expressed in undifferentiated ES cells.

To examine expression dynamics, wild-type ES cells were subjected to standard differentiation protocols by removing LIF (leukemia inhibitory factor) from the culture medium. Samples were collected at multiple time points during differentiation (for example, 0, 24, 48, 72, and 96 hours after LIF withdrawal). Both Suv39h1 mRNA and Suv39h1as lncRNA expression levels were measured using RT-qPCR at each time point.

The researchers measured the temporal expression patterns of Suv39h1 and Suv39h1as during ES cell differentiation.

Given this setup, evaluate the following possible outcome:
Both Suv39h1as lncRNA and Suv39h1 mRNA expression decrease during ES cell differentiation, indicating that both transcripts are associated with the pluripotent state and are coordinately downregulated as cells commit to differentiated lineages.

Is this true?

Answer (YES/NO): NO